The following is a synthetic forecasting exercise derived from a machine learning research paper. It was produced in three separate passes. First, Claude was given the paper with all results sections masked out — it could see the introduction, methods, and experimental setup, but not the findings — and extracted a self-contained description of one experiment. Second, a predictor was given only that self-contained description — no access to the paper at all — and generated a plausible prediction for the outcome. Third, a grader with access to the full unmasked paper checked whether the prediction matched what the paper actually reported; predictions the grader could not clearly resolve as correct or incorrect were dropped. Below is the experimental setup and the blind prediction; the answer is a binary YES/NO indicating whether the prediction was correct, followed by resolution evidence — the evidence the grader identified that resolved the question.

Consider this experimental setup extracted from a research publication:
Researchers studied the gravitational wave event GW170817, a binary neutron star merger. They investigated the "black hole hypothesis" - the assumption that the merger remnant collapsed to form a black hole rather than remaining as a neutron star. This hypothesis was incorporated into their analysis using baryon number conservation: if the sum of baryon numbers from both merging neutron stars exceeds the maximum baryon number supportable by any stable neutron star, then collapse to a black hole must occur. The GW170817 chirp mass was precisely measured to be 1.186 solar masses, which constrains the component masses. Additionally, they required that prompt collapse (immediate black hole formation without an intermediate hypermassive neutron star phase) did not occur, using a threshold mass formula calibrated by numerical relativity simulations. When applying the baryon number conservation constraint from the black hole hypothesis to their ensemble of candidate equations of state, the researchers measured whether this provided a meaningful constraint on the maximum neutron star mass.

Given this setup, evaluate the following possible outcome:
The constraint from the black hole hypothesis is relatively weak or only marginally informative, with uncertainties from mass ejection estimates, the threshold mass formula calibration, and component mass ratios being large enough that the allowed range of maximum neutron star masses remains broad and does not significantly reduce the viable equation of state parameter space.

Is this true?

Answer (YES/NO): NO